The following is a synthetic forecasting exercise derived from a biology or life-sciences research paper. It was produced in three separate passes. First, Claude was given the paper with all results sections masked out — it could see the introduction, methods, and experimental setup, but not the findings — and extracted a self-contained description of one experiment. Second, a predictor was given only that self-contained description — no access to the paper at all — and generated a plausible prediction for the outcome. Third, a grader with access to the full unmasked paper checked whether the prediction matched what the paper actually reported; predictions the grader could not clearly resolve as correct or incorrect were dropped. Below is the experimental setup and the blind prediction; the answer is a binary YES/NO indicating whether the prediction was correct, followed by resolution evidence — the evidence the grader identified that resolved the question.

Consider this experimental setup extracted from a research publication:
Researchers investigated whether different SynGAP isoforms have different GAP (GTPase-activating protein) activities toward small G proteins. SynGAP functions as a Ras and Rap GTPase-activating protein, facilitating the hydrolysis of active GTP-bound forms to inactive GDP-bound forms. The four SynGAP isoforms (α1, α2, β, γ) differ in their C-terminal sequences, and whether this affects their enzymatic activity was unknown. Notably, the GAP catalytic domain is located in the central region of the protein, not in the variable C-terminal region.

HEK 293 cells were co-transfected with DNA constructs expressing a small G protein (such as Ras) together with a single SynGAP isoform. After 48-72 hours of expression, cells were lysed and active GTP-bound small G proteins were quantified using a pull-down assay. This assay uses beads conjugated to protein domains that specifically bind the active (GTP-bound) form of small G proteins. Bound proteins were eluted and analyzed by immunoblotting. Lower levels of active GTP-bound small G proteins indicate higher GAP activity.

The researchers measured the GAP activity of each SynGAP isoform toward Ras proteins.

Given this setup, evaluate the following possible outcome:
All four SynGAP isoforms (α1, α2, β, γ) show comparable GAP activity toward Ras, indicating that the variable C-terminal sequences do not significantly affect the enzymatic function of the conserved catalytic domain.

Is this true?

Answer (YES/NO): NO